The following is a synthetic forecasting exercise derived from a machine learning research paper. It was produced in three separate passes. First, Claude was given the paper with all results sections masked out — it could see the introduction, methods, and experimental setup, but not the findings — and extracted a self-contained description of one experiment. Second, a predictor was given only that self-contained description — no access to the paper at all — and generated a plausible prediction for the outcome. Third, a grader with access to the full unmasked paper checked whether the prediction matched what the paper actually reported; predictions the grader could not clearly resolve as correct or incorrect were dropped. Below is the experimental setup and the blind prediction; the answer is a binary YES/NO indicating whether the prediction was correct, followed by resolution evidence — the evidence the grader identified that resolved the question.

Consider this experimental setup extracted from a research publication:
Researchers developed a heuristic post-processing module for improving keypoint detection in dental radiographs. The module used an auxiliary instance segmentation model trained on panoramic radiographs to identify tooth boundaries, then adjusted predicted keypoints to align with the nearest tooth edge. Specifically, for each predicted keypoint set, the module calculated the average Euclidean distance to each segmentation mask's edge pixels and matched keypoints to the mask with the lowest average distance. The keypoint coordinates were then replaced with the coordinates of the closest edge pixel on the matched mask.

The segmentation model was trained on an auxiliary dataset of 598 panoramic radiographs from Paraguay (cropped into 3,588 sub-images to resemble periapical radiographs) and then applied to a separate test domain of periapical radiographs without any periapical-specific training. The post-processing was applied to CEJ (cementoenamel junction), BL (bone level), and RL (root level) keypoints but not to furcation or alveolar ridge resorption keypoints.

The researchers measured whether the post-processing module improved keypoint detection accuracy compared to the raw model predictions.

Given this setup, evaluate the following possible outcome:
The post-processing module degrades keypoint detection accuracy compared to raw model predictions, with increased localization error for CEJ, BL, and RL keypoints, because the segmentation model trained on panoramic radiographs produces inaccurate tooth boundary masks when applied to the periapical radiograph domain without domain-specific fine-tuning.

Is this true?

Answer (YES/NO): NO